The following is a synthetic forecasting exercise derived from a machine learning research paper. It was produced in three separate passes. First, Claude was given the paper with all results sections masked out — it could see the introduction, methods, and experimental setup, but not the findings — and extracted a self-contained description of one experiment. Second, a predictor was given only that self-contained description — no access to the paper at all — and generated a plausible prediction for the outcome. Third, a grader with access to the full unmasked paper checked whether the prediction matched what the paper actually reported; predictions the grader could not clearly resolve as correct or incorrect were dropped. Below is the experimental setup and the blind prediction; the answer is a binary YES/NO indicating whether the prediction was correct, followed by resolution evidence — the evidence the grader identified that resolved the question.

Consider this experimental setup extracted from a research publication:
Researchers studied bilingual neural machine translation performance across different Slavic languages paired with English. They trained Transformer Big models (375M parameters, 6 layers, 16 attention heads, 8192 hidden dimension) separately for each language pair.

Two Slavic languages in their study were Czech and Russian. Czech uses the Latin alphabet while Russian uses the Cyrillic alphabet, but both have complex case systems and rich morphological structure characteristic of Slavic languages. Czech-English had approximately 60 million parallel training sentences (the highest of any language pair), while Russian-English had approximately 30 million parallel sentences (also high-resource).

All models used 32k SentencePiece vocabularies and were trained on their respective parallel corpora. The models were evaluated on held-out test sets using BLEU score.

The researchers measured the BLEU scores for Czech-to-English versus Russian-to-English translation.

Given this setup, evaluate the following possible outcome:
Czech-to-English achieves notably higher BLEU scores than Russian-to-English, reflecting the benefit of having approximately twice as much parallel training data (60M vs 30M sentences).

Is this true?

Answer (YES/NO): NO